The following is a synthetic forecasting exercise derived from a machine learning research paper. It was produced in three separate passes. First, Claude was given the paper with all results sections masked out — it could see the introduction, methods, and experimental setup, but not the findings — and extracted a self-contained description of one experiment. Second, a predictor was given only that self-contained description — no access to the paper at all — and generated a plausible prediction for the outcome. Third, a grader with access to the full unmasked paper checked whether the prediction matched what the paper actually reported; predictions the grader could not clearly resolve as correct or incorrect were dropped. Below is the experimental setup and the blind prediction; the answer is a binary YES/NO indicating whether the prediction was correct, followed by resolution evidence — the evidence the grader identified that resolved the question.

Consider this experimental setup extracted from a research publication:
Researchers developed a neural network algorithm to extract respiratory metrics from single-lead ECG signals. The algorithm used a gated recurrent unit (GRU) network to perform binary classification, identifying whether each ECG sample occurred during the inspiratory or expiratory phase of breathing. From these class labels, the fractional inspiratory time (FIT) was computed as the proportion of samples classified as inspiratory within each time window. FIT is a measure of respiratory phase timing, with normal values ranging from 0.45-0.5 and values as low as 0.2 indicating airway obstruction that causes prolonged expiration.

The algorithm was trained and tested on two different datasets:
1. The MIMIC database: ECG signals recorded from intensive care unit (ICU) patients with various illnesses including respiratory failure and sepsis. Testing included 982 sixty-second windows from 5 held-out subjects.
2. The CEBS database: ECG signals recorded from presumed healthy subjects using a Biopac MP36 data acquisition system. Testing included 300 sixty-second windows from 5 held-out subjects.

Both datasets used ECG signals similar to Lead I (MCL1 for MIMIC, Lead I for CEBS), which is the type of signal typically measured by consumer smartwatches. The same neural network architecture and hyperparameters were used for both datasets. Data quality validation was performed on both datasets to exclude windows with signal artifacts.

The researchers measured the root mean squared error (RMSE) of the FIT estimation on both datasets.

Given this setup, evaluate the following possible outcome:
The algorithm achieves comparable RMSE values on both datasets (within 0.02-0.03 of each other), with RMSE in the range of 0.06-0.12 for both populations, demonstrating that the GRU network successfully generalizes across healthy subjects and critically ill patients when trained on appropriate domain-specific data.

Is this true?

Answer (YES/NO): NO